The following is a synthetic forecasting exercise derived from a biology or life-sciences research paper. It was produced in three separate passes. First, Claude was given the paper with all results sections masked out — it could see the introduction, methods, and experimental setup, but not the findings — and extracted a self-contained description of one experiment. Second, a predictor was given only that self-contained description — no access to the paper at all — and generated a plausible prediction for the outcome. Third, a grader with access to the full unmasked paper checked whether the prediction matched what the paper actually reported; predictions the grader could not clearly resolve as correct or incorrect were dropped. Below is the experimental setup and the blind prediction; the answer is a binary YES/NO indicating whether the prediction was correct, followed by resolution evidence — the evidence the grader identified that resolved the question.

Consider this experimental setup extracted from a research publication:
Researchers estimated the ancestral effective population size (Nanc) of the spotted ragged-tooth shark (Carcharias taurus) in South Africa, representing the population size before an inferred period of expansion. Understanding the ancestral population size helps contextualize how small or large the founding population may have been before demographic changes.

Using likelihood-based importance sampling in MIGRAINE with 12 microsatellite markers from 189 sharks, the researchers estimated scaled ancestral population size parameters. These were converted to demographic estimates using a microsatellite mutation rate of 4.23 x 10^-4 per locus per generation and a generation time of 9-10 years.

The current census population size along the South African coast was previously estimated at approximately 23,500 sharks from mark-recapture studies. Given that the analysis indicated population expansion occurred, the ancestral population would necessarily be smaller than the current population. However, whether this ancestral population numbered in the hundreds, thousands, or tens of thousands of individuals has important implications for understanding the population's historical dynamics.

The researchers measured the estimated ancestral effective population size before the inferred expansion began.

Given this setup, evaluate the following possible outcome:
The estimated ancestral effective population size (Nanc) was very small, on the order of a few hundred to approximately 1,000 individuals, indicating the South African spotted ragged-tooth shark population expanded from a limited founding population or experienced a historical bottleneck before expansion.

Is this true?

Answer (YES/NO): NO